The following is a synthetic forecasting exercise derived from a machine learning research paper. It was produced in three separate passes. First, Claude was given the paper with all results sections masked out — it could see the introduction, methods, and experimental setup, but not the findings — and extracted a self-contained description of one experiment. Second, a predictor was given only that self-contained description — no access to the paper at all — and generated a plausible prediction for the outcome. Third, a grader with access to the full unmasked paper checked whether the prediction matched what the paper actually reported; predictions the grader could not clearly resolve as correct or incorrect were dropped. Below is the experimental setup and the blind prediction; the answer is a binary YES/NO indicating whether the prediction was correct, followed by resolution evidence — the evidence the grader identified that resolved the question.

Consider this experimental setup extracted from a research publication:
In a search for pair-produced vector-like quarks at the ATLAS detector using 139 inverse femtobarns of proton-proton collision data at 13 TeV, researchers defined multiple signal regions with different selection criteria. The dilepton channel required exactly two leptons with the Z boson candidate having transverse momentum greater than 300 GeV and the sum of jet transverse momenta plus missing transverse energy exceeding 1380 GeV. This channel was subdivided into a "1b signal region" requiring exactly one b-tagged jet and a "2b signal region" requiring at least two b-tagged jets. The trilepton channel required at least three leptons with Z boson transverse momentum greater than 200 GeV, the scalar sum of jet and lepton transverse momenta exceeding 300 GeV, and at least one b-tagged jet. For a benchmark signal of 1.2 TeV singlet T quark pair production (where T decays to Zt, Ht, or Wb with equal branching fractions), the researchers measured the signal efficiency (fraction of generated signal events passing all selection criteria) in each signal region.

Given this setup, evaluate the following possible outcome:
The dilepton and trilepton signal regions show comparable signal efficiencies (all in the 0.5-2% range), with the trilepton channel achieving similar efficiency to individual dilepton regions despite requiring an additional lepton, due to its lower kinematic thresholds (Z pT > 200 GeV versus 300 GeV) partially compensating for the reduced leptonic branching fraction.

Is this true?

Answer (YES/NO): NO